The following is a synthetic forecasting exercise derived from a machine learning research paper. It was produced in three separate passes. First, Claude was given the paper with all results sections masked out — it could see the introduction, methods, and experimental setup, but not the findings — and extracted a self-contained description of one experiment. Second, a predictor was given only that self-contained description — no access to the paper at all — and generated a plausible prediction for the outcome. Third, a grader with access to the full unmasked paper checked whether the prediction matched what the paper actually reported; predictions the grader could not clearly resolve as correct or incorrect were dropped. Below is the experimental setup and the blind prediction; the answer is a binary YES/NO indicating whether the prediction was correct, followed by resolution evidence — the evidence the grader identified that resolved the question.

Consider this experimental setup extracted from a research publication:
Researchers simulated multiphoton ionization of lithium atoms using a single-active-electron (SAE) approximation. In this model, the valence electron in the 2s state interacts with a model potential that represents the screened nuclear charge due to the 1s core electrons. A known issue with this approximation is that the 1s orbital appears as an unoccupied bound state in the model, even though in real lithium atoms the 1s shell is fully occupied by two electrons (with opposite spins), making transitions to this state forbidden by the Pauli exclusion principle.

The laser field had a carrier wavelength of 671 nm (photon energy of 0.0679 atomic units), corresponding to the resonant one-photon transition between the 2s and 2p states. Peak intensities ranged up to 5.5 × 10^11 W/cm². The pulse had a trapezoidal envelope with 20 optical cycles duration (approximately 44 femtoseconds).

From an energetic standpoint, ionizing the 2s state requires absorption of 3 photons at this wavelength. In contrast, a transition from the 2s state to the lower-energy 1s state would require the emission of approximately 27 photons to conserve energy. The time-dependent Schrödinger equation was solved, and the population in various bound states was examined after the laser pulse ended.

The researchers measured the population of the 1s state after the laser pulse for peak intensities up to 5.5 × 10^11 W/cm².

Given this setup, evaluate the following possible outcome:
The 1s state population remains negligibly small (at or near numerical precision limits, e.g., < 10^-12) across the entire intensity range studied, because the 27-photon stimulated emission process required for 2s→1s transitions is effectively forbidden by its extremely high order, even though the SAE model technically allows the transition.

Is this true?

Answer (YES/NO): YES